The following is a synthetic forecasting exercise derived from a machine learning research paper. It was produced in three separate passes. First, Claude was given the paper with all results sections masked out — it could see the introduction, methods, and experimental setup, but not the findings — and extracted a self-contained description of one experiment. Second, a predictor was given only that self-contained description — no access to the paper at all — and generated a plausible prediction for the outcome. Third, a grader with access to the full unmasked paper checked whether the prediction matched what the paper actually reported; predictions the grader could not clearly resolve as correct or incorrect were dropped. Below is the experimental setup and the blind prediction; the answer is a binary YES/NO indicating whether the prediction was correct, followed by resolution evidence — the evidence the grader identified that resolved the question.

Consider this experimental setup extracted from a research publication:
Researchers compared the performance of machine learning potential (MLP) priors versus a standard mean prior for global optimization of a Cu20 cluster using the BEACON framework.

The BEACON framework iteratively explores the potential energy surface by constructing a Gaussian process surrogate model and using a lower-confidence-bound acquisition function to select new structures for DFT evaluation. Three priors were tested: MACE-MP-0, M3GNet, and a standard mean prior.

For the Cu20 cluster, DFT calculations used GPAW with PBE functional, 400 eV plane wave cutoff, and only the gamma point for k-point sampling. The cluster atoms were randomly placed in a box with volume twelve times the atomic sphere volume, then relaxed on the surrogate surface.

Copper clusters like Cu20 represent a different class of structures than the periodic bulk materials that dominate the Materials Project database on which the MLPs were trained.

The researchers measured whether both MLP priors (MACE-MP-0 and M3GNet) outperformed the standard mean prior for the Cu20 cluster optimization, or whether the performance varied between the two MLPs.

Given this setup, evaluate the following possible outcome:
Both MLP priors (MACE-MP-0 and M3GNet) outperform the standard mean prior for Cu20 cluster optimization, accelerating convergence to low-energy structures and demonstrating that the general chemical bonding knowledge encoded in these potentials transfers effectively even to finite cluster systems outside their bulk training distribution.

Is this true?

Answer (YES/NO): NO